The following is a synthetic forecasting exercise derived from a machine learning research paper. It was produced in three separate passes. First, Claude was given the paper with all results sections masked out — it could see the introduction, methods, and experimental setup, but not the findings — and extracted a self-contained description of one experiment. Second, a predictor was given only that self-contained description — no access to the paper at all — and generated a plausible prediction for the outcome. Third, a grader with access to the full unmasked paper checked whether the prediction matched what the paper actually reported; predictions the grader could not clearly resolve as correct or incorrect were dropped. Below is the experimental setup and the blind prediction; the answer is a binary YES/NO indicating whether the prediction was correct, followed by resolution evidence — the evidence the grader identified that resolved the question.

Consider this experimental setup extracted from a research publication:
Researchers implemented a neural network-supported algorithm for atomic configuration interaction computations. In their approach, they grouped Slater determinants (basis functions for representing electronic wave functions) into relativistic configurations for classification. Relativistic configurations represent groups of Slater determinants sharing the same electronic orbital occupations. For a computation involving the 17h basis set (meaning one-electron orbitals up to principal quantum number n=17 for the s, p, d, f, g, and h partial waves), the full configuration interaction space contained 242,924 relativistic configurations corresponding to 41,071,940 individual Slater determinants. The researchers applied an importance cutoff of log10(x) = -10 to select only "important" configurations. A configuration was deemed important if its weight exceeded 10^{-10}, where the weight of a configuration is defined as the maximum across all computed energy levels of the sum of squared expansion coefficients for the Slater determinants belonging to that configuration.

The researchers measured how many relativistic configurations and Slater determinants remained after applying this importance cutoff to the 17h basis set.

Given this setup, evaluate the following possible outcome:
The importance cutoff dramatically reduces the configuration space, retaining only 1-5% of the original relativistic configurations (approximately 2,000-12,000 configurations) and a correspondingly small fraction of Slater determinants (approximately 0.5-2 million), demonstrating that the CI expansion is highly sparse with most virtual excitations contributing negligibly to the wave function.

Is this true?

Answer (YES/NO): NO